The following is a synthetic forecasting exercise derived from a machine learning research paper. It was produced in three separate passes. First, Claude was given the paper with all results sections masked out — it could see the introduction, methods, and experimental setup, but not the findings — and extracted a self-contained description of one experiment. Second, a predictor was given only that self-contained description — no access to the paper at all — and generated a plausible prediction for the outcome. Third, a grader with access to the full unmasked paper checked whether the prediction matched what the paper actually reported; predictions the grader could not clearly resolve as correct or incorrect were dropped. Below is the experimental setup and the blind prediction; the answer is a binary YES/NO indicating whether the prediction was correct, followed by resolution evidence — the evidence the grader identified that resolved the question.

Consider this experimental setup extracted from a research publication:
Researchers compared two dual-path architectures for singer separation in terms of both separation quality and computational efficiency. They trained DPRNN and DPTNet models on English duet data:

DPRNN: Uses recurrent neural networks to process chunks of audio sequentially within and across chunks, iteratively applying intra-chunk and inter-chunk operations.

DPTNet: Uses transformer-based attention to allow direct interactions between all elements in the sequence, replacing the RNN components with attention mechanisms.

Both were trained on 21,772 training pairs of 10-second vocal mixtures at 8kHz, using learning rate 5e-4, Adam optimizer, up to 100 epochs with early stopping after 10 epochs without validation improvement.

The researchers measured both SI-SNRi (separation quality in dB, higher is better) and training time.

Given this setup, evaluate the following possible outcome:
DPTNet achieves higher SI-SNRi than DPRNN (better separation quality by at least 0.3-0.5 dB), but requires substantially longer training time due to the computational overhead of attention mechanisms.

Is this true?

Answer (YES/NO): NO